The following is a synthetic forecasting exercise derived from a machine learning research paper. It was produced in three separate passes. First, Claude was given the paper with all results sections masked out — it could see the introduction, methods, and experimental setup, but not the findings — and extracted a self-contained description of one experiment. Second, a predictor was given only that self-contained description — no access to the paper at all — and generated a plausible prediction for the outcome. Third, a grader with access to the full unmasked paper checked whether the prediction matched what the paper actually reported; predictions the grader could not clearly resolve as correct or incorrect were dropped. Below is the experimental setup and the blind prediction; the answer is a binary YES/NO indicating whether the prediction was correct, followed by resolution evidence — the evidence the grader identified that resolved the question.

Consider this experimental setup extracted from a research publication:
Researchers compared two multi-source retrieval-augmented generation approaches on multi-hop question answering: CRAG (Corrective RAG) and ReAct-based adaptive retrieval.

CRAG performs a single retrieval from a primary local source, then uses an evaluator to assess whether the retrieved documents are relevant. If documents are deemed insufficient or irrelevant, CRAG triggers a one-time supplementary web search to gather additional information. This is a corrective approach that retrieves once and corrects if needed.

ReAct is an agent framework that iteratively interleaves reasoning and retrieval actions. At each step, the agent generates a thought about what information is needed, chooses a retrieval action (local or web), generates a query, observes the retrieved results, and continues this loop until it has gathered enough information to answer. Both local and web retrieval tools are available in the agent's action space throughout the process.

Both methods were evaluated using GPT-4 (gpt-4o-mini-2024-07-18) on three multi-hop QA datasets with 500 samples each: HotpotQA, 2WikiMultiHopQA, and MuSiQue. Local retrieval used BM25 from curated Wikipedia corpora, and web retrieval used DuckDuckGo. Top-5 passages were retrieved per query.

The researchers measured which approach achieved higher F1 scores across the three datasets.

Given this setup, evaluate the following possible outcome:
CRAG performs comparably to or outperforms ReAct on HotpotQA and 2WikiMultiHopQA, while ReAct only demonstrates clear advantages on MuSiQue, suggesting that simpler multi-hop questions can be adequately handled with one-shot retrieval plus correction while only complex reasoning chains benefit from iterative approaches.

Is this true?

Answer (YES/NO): NO